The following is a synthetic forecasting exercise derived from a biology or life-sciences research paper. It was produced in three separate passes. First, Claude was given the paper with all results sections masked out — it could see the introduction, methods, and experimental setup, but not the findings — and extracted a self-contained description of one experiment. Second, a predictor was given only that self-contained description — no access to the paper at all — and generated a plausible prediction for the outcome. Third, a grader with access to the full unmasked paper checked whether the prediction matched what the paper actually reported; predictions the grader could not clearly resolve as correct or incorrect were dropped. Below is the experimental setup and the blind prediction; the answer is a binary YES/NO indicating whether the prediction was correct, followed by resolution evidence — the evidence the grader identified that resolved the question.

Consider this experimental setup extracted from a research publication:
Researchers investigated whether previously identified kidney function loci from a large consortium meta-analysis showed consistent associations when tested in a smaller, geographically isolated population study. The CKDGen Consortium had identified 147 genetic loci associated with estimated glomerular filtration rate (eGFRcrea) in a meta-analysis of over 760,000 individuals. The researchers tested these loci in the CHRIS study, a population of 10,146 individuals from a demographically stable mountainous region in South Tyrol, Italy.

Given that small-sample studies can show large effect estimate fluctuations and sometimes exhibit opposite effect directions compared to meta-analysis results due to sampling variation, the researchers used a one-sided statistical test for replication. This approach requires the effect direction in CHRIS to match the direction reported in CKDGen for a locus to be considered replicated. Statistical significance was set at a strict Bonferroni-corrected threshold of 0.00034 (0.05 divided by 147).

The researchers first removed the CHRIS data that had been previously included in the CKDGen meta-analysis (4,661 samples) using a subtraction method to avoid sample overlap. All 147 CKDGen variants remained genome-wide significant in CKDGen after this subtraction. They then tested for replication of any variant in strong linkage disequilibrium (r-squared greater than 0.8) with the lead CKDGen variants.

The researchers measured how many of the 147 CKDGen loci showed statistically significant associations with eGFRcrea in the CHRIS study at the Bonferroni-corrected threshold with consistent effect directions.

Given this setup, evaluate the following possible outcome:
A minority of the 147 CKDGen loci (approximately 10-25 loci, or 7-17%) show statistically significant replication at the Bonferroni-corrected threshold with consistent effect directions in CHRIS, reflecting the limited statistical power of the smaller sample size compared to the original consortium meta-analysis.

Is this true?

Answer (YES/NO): YES